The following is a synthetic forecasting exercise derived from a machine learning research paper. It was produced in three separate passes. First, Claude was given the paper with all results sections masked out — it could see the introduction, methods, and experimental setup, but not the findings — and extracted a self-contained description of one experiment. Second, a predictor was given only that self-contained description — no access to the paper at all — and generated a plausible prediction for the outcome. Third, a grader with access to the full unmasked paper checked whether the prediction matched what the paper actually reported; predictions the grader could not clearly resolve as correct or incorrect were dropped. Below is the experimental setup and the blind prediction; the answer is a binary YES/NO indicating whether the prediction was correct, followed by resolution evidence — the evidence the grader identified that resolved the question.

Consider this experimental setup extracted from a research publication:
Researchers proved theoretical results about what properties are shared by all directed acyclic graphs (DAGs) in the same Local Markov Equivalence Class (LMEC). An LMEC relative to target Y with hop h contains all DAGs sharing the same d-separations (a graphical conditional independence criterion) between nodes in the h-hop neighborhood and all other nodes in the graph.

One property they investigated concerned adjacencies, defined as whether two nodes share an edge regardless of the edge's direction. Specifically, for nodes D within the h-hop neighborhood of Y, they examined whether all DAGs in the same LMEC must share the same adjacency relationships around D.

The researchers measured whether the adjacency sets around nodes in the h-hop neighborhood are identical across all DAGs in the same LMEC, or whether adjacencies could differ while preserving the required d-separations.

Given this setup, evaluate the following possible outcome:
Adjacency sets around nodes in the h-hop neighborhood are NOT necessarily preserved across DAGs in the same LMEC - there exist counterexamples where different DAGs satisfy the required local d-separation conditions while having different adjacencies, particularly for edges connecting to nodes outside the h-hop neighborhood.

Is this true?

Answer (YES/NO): NO